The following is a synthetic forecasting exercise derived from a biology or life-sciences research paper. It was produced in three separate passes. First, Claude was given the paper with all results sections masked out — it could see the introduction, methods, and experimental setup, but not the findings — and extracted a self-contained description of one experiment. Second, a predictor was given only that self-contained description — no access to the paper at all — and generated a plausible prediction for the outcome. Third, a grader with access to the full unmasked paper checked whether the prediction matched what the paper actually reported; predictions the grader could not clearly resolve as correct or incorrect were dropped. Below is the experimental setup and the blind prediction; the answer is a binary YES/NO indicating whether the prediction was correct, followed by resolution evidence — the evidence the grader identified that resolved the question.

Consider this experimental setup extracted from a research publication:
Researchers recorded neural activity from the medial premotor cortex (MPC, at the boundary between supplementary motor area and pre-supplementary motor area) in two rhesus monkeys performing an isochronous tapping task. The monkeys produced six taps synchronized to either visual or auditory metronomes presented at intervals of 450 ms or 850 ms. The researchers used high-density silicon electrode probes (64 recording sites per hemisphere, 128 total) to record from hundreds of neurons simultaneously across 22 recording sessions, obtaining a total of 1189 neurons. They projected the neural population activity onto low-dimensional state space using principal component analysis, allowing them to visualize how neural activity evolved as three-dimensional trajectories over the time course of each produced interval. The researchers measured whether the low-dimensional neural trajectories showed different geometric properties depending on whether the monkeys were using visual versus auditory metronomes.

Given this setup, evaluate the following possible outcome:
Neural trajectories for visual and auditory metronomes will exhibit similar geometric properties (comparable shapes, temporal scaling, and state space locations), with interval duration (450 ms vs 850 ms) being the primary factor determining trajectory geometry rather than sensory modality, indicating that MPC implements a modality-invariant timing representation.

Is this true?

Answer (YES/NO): NO